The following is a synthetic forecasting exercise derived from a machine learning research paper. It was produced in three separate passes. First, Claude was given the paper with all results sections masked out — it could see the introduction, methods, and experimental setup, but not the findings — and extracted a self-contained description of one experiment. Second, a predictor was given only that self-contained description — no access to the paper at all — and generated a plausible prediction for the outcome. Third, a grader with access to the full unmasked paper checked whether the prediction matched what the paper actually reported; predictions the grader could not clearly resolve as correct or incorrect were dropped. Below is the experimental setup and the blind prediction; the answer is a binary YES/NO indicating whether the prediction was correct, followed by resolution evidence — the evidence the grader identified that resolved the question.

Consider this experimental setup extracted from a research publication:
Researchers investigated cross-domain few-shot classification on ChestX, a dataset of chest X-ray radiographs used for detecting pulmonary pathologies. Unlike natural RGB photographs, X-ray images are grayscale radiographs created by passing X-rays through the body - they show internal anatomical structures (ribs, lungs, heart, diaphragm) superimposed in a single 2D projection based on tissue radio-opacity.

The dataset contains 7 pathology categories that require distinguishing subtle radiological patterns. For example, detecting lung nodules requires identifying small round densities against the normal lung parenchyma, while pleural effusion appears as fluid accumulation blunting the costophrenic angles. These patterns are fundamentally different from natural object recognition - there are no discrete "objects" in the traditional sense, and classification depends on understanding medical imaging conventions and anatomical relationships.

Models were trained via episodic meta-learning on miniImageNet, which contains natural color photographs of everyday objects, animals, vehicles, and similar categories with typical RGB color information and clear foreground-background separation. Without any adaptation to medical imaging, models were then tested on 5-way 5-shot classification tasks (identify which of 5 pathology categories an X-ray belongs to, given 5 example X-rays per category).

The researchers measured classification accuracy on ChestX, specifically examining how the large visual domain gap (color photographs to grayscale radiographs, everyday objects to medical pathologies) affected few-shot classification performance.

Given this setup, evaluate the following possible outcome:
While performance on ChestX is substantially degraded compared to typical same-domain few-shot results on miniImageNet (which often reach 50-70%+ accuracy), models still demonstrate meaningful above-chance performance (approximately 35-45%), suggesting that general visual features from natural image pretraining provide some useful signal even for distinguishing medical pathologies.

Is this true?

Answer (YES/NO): NO